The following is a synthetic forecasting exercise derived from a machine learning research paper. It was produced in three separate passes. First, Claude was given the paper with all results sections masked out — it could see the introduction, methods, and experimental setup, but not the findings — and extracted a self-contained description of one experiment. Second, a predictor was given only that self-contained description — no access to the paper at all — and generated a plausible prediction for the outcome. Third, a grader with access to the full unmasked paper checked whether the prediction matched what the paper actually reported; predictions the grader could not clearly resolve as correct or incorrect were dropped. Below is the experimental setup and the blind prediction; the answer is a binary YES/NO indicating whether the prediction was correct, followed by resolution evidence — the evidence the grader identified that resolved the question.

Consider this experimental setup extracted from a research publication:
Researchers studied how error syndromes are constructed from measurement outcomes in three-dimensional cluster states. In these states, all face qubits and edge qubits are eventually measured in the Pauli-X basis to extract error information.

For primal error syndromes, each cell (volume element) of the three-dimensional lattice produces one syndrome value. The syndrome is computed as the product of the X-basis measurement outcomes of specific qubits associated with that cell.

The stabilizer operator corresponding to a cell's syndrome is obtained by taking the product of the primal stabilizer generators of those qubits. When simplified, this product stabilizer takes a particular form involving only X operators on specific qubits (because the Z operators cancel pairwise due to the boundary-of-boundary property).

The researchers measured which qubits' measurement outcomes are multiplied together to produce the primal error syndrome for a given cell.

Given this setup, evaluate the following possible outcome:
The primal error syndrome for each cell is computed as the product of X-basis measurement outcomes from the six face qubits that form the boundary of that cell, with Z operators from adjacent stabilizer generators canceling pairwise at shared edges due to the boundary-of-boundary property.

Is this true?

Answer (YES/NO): NO